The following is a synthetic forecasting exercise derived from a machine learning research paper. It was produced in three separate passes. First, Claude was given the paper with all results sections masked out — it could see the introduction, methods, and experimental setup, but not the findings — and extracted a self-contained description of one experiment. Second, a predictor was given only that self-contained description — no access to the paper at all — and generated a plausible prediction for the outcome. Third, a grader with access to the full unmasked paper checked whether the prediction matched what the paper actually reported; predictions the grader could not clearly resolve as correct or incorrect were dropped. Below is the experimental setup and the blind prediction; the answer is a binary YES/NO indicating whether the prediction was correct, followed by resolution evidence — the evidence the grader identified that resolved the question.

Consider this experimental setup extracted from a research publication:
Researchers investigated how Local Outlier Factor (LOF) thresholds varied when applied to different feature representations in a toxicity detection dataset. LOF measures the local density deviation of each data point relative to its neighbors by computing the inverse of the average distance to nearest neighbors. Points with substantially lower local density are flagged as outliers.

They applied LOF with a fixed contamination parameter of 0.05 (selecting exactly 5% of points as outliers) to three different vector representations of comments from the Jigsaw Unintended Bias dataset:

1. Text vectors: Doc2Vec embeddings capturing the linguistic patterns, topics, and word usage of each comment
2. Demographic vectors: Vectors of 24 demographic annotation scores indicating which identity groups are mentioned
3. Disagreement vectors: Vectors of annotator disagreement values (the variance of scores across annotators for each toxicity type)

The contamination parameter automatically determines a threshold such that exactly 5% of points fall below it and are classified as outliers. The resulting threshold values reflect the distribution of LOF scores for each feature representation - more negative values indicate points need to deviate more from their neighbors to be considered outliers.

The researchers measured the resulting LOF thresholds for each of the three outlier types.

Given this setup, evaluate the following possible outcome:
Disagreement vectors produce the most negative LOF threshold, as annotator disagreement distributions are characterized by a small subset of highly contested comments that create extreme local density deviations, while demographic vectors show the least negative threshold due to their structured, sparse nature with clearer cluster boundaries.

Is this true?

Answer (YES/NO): NO